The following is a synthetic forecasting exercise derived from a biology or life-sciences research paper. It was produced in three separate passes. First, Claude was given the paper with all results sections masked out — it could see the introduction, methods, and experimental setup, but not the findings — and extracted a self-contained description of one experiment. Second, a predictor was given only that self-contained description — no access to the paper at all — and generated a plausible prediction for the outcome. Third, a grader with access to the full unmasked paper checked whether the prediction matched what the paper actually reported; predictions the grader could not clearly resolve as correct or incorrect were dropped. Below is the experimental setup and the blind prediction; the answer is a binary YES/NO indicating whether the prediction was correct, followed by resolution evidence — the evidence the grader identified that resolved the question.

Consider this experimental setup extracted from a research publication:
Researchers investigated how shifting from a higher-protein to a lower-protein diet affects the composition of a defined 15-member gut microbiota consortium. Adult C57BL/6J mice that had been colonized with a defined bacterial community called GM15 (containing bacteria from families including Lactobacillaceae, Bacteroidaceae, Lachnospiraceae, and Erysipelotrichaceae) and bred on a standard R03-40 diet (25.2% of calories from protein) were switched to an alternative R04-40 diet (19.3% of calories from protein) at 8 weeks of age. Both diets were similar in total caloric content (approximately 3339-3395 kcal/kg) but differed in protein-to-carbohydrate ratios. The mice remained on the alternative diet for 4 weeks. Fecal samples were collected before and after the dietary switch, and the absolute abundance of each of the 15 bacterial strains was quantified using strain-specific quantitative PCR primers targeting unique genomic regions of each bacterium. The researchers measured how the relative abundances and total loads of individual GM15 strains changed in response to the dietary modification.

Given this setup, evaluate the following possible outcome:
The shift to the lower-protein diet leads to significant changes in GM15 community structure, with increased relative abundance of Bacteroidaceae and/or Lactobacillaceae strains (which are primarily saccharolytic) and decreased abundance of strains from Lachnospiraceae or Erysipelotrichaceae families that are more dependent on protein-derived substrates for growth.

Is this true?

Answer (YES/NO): NO